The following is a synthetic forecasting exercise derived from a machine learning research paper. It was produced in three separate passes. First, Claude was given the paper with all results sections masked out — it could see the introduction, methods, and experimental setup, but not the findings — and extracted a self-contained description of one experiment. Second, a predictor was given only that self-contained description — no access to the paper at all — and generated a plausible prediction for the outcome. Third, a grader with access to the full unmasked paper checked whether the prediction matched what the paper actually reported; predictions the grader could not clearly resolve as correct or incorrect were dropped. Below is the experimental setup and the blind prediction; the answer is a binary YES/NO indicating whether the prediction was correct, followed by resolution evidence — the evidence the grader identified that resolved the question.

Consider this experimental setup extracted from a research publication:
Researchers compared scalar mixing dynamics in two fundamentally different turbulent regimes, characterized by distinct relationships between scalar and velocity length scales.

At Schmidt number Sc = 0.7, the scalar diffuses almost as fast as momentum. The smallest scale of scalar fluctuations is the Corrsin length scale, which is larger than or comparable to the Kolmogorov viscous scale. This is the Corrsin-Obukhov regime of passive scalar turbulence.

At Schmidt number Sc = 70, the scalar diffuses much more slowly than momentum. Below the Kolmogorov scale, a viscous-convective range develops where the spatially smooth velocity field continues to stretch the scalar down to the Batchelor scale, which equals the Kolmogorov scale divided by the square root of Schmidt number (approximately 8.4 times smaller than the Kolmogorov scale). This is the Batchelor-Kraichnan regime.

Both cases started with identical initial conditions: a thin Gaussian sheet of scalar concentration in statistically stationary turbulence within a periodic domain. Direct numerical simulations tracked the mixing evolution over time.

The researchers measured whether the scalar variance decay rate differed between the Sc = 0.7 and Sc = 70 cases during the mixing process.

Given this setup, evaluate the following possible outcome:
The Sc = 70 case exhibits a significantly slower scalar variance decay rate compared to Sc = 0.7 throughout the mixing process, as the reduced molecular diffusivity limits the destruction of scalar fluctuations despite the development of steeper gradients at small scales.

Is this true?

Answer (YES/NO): YES